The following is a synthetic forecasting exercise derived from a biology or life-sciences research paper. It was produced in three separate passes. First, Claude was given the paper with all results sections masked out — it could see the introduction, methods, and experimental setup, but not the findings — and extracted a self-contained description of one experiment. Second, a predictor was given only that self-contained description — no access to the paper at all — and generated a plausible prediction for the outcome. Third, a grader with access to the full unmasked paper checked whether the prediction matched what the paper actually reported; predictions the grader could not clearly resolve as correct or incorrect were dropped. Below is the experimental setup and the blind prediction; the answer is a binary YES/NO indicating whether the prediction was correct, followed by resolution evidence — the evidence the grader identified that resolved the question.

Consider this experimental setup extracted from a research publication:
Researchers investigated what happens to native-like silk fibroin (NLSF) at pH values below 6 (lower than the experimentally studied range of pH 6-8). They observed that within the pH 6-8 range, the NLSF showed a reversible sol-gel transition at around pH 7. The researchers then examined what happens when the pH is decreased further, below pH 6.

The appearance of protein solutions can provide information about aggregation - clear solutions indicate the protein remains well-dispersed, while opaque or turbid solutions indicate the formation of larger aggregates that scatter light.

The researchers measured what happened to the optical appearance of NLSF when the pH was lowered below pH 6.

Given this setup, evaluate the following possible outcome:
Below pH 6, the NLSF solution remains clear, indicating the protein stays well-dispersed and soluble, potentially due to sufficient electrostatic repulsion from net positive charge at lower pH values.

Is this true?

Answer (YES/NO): NO